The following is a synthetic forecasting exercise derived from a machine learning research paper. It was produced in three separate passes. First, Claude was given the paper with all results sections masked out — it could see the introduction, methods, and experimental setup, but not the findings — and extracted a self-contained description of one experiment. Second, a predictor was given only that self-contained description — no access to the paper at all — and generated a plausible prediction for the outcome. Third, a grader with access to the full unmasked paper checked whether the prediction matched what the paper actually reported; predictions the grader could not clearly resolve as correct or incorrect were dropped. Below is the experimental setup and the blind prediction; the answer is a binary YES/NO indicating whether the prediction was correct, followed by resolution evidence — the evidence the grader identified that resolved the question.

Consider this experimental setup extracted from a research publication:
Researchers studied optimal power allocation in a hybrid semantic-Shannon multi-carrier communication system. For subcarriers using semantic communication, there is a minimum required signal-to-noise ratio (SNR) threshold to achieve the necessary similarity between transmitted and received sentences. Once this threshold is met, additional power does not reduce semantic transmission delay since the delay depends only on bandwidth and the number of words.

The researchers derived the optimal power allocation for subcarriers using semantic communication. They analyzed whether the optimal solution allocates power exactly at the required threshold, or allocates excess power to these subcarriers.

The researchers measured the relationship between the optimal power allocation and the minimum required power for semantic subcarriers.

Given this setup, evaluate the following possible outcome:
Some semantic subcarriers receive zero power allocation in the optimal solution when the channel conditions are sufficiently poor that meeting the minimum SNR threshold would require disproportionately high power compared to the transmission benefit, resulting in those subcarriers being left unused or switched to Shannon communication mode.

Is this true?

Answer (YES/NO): NO